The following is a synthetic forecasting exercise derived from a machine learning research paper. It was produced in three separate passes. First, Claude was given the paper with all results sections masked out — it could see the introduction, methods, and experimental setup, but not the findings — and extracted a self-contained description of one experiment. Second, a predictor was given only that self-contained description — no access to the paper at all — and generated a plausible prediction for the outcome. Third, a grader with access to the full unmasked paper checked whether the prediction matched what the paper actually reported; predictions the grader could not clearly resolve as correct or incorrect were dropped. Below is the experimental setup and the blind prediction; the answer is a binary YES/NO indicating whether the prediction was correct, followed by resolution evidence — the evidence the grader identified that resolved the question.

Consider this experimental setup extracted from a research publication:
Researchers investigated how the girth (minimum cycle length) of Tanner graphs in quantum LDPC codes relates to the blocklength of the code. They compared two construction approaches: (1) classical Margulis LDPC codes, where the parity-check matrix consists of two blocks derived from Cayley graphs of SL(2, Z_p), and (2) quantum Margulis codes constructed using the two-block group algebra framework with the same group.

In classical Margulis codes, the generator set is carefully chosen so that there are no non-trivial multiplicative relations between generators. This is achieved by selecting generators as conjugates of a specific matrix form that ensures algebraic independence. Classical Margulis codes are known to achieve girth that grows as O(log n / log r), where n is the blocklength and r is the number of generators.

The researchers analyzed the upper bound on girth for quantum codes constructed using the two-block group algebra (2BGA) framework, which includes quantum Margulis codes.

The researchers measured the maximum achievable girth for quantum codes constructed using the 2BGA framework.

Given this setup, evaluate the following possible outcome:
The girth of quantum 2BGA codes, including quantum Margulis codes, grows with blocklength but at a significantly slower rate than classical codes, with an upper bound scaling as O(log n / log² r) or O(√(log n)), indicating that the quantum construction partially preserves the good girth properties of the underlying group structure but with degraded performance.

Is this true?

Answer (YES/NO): NO